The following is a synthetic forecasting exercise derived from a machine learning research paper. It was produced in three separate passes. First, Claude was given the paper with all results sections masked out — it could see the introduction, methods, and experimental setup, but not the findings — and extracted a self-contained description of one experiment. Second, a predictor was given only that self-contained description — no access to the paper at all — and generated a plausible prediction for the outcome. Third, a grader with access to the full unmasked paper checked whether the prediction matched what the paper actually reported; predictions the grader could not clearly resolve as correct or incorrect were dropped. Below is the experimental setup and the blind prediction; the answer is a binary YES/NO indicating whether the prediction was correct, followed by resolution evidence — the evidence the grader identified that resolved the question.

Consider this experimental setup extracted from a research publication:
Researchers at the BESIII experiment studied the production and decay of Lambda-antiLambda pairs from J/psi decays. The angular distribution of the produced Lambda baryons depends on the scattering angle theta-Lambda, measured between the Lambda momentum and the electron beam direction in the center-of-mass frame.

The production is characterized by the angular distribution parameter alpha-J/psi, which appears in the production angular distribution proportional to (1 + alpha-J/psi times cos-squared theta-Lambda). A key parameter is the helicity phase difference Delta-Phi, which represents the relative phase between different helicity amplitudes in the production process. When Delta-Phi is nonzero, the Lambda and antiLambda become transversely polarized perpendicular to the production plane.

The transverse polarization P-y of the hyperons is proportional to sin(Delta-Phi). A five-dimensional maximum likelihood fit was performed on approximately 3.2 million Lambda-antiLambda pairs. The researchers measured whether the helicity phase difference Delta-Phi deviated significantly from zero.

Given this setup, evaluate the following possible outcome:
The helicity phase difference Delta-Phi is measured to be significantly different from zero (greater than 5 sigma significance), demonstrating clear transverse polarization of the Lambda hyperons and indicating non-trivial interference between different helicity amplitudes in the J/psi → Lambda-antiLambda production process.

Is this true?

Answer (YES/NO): YES